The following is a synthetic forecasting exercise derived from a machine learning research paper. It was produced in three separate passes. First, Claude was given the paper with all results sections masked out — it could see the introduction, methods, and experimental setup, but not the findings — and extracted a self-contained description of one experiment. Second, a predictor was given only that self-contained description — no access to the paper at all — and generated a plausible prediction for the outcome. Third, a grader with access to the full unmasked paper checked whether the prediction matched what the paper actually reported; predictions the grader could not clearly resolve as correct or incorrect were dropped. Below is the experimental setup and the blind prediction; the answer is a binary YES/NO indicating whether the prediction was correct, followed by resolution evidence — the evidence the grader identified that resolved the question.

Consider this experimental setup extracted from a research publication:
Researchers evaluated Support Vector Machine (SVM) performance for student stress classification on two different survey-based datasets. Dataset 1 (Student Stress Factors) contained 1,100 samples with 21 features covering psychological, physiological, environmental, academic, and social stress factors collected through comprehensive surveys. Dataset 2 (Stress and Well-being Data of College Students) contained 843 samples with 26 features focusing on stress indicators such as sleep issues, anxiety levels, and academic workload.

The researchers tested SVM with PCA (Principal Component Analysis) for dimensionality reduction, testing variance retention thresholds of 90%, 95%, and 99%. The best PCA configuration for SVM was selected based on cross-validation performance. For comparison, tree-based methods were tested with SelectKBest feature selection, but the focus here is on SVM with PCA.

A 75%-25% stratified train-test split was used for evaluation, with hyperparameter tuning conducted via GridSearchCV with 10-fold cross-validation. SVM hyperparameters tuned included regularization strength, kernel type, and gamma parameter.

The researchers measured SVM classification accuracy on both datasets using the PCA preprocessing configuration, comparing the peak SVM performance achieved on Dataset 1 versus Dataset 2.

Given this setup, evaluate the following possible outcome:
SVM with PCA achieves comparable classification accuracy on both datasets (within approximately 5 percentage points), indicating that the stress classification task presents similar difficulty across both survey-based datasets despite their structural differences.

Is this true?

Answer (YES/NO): NO